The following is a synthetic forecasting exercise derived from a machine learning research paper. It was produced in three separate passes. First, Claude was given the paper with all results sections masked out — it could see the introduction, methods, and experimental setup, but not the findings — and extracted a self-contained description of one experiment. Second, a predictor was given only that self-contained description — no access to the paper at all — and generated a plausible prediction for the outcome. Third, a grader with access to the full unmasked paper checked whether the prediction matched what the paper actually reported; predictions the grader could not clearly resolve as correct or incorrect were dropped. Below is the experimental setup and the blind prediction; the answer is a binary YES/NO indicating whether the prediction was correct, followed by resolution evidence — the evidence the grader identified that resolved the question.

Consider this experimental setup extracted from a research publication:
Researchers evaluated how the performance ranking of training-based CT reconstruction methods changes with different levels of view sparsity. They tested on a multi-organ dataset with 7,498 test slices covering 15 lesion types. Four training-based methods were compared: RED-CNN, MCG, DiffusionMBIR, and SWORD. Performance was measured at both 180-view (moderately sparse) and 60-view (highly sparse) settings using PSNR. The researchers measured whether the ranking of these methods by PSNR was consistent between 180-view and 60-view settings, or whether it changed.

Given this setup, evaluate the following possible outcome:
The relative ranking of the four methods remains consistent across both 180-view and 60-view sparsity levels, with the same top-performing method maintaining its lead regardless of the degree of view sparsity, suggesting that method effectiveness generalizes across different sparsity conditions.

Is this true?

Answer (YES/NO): NO